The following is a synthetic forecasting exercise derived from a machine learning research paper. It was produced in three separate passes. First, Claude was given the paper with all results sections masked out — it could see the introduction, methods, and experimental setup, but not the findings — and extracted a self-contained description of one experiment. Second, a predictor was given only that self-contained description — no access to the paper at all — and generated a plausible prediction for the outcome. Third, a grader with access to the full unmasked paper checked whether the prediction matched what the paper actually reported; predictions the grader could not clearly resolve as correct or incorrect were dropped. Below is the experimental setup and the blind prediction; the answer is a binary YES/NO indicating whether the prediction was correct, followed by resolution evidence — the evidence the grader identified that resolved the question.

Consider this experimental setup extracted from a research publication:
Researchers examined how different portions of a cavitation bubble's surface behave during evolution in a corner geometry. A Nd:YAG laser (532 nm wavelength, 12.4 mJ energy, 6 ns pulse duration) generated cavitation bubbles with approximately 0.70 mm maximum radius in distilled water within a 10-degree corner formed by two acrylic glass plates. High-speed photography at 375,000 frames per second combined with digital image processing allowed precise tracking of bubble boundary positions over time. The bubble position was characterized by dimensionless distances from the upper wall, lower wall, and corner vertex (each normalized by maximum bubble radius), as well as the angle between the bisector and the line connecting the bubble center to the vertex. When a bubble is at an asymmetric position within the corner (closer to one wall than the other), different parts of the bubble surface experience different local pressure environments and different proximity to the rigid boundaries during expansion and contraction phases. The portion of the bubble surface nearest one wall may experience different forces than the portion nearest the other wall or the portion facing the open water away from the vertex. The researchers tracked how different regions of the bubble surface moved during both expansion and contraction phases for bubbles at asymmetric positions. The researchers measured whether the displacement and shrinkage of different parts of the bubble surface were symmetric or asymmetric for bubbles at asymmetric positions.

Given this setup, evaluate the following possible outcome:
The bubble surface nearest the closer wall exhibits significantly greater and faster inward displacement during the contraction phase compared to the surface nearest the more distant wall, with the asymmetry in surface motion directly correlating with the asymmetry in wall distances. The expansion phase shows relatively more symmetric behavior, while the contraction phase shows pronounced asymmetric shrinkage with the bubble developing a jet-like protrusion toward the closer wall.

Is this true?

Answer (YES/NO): NO